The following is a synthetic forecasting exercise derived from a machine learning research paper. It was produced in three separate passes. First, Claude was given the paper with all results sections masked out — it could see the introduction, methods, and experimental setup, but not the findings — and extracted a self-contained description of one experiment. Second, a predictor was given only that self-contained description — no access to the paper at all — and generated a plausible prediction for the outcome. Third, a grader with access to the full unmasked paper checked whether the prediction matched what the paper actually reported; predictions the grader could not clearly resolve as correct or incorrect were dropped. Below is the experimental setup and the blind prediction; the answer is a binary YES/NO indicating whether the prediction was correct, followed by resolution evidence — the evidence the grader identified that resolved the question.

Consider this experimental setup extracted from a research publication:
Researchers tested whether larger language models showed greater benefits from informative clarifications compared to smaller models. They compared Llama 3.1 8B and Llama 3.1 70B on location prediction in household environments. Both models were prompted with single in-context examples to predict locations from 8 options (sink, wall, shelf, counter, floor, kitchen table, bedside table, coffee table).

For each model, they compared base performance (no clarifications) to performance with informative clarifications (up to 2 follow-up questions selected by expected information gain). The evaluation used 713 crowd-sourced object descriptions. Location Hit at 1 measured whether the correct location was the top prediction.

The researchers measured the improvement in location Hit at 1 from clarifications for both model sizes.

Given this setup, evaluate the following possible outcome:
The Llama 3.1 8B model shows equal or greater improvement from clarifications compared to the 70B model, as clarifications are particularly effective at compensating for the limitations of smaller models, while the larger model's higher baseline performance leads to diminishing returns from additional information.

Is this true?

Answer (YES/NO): NO